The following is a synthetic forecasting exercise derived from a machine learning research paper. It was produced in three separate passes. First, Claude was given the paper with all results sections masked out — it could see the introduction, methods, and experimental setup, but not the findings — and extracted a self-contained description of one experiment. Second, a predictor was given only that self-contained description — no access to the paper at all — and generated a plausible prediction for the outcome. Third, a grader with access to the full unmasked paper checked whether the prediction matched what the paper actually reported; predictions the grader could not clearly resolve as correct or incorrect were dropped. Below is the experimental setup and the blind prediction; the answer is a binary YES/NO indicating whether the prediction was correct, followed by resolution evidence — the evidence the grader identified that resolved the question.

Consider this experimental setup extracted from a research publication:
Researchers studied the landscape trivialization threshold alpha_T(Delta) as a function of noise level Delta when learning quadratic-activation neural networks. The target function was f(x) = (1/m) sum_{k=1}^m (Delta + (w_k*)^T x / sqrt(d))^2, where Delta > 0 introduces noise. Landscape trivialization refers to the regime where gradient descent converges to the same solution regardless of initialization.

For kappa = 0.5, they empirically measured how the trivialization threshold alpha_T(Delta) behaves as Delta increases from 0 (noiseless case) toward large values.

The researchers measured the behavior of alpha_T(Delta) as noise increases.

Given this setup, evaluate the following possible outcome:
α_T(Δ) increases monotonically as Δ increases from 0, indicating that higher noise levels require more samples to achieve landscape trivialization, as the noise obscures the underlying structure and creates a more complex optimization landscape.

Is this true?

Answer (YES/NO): NO